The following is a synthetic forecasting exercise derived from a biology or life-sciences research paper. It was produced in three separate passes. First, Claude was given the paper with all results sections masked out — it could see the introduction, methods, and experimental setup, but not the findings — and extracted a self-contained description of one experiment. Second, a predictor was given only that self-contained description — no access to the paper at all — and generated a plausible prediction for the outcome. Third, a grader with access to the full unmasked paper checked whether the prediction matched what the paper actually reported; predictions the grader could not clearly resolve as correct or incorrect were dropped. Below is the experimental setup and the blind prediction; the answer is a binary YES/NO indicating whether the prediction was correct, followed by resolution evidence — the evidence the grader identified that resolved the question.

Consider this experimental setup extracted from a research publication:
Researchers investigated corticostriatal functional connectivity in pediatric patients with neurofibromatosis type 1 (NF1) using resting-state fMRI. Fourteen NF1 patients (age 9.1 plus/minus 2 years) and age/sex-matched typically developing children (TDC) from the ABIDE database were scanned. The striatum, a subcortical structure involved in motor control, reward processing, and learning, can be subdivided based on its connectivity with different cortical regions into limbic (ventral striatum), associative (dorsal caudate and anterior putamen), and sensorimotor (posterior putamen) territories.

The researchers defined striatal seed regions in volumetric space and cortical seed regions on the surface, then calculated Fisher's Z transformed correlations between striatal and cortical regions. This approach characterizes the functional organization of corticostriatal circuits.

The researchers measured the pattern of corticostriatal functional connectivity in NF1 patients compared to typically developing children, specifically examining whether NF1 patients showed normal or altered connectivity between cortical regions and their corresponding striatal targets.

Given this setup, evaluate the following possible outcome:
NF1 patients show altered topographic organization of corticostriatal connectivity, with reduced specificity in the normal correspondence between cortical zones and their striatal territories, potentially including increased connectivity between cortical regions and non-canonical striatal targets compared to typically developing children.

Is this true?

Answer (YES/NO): NO